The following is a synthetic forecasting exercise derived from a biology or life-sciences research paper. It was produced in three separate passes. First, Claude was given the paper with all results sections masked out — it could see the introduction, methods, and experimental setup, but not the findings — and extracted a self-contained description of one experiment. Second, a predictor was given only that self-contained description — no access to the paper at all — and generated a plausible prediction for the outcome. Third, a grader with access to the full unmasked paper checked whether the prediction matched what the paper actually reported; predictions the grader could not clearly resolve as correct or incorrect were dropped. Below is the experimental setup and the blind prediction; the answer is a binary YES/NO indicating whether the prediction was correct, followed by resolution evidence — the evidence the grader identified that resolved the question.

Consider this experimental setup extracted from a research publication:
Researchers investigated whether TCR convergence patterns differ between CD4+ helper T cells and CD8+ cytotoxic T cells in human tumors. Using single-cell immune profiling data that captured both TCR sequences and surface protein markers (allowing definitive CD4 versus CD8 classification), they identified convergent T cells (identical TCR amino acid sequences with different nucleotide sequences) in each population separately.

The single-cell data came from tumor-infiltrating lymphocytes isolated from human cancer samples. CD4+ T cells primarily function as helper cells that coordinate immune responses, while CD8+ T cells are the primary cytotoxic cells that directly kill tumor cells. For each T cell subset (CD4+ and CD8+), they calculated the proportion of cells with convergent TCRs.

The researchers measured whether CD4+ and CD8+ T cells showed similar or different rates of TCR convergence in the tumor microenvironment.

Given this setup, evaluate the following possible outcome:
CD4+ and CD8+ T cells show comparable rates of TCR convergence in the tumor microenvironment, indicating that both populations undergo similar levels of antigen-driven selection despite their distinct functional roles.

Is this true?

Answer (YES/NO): NO